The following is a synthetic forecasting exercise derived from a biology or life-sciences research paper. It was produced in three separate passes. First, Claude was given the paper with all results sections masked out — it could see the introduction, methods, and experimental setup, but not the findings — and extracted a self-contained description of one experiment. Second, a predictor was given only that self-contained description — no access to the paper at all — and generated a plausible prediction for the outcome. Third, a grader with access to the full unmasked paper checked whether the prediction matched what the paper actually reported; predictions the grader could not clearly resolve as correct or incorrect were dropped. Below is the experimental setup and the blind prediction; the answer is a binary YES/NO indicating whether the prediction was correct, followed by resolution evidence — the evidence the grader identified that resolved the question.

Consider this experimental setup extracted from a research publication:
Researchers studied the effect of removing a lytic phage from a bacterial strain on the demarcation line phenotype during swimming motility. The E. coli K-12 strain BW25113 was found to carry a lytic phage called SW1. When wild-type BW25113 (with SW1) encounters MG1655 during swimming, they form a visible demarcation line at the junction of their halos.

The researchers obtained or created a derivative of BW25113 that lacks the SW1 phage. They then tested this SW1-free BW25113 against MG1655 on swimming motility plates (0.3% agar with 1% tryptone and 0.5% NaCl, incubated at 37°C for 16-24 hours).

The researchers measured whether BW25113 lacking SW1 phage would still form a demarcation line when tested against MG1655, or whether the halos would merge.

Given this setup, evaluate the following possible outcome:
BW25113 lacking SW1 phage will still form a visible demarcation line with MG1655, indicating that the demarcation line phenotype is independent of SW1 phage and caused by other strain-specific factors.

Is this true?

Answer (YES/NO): NO